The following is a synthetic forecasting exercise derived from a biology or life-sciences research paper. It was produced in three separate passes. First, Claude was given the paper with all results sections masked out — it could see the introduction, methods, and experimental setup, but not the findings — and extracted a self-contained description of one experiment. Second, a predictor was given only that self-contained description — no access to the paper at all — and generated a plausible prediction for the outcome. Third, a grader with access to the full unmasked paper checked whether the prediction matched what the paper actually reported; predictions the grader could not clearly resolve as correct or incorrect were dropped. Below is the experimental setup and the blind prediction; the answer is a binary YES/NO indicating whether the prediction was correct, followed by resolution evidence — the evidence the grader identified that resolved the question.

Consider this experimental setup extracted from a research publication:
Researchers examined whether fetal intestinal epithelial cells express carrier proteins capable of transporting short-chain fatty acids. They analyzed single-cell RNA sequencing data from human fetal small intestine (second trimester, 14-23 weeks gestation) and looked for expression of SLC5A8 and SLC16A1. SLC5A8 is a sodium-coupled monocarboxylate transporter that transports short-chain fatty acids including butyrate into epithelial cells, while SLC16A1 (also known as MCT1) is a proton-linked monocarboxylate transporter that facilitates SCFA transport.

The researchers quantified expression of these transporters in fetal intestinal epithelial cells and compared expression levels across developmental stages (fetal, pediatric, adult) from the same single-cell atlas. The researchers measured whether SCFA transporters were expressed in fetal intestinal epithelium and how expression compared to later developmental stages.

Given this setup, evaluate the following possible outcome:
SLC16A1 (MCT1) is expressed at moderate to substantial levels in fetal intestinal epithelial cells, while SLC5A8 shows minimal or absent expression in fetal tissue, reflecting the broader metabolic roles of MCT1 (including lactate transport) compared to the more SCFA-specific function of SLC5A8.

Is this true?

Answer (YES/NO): NO